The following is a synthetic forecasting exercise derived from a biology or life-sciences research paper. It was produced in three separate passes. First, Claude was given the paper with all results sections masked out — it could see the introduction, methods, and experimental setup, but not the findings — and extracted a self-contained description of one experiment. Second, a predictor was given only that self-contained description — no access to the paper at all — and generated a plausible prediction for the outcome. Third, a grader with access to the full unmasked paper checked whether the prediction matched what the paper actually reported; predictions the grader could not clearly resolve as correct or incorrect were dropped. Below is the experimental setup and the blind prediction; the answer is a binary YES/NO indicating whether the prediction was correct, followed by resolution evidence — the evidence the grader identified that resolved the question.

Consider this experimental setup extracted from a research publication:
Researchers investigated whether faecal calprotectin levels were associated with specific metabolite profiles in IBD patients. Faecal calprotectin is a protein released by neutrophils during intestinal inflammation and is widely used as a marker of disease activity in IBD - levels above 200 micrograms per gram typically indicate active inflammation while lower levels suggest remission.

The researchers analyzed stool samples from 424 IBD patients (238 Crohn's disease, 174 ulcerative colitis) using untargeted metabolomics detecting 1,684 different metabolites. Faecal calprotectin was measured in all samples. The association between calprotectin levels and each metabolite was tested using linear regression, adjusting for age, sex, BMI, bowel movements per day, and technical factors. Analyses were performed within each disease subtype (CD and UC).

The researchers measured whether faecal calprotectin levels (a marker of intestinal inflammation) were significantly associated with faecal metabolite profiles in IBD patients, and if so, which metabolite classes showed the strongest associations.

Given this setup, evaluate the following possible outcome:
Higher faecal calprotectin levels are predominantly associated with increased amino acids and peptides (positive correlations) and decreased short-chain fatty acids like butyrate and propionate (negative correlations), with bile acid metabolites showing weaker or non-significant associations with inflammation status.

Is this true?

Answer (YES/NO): NO